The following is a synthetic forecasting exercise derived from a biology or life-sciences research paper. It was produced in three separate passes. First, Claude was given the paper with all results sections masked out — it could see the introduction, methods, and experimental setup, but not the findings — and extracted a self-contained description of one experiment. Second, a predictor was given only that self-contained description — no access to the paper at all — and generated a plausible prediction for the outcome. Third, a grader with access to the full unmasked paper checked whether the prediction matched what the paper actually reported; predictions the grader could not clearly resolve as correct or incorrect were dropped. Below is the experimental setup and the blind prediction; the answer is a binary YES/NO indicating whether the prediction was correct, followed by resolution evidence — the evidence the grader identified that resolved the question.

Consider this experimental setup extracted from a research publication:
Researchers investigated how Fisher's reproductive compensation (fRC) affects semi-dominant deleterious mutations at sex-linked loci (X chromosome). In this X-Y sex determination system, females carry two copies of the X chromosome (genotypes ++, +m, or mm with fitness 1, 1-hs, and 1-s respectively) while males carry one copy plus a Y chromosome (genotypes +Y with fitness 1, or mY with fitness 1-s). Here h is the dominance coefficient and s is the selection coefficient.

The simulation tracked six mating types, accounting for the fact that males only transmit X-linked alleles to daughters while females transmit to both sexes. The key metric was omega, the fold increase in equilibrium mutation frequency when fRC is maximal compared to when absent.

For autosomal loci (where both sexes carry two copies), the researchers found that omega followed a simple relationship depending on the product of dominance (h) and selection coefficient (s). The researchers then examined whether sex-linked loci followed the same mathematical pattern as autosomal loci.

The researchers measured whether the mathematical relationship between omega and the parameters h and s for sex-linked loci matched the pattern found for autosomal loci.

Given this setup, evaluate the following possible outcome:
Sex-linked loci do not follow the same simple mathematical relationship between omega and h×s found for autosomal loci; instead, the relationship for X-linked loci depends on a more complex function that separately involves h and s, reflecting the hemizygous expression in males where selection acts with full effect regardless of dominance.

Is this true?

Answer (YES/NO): YES